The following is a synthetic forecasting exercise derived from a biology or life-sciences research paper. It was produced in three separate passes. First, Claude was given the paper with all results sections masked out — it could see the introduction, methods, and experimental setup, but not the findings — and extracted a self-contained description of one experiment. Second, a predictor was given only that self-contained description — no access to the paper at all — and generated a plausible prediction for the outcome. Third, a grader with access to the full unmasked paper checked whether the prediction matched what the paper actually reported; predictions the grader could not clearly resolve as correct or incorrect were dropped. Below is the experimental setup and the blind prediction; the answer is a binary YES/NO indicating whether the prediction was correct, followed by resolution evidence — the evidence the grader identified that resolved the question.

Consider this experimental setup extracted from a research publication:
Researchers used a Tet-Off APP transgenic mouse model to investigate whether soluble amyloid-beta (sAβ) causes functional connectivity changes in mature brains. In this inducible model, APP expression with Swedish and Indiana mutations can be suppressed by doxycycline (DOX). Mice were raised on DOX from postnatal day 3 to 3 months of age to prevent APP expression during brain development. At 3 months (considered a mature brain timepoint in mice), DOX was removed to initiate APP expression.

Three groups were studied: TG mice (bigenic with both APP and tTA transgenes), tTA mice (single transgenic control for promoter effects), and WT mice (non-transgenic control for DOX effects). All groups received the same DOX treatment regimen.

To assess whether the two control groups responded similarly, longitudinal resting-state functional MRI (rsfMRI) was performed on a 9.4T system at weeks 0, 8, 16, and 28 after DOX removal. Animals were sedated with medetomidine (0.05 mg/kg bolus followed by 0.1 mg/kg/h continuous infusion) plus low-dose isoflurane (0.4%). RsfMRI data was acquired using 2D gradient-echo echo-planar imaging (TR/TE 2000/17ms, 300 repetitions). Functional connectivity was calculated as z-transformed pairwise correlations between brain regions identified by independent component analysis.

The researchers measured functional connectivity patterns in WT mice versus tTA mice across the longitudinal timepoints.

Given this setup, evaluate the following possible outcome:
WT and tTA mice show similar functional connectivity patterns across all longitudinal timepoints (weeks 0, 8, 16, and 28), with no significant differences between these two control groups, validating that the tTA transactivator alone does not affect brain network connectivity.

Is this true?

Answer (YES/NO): YES